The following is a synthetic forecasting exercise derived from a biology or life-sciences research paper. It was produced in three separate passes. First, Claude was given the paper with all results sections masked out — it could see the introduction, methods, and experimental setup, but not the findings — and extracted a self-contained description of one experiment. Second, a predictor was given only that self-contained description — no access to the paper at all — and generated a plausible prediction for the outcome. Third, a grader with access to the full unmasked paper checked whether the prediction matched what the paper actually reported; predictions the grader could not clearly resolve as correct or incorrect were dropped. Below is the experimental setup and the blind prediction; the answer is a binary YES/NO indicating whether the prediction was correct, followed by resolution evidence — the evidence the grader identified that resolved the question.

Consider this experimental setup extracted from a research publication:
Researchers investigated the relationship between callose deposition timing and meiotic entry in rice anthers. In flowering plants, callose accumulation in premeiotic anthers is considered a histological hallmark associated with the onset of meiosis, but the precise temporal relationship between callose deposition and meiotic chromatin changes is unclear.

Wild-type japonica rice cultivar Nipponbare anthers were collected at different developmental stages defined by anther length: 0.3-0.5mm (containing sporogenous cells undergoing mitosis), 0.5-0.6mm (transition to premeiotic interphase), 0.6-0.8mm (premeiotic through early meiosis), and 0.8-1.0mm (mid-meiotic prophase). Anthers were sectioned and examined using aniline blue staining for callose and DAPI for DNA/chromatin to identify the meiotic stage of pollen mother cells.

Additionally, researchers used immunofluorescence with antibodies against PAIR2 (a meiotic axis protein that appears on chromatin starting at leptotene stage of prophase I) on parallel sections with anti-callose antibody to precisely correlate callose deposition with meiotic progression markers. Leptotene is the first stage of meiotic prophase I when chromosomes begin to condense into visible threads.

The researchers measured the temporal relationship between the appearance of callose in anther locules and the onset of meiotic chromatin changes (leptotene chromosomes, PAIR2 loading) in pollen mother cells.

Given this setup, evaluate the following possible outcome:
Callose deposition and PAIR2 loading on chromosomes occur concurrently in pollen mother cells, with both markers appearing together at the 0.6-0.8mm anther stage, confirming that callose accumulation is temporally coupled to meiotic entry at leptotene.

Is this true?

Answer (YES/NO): NO